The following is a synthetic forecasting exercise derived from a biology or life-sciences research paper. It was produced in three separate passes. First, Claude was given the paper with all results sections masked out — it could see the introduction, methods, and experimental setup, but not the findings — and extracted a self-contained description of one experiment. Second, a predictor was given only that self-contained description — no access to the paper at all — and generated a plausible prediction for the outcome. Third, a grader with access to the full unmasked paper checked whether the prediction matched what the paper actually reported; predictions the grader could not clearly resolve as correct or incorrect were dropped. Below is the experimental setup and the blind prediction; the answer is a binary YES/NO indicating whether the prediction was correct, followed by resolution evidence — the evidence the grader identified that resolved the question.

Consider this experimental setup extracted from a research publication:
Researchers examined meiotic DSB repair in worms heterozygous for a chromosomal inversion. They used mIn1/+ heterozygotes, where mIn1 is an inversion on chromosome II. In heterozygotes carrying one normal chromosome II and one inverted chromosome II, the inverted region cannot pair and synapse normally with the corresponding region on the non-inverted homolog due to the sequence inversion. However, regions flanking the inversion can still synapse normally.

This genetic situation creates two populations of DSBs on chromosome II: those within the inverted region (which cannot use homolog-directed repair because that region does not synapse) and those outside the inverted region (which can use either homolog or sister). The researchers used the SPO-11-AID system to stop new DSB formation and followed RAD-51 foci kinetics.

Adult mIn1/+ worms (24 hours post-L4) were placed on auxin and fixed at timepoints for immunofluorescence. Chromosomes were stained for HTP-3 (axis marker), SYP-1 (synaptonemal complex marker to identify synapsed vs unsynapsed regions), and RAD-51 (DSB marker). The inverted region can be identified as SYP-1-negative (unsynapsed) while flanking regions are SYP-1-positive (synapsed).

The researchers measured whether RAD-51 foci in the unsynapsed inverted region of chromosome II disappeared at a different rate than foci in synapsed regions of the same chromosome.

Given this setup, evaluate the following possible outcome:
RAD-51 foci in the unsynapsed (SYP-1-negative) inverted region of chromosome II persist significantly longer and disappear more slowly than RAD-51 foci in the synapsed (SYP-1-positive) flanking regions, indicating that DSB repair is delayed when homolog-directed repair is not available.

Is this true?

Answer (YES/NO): NO